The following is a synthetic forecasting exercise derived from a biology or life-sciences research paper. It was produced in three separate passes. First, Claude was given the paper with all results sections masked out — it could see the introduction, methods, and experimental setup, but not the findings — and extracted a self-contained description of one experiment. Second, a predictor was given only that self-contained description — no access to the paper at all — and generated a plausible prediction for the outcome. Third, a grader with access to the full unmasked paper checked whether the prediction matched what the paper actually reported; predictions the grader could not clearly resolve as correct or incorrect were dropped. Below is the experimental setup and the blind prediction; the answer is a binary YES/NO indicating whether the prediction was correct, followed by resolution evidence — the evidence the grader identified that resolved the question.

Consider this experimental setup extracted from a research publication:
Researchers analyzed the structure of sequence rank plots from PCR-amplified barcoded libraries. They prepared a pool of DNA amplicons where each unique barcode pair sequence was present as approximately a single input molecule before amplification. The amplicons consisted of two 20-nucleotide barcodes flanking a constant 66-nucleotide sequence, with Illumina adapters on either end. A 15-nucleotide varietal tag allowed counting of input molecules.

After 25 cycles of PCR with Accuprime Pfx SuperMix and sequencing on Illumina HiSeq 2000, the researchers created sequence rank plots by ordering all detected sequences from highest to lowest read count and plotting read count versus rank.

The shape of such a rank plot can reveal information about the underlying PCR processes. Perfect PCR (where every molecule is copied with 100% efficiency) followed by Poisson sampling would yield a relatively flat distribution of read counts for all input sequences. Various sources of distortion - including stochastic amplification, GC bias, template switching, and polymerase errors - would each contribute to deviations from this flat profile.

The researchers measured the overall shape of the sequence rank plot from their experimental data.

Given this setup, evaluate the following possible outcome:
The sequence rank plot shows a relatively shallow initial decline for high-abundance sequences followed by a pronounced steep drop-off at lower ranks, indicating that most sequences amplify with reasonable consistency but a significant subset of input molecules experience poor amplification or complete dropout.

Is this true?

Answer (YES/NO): NO